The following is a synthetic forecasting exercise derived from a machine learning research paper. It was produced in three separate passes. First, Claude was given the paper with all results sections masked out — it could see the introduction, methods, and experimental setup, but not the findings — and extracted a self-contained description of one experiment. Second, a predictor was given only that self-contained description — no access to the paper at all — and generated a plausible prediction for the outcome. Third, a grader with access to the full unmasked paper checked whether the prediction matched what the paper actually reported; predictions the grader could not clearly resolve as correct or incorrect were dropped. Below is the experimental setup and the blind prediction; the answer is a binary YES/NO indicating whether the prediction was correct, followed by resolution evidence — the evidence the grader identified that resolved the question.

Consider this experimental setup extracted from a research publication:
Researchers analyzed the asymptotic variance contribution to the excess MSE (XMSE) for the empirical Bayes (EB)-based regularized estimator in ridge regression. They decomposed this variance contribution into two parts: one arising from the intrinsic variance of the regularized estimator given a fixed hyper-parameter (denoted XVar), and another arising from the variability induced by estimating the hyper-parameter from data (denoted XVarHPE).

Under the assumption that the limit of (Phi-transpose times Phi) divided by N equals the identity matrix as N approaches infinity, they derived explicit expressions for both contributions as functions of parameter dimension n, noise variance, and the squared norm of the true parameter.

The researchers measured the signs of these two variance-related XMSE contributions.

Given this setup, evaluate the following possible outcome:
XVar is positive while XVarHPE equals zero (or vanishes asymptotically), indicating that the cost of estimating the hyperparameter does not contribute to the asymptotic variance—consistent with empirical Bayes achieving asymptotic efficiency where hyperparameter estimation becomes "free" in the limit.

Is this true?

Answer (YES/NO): NO